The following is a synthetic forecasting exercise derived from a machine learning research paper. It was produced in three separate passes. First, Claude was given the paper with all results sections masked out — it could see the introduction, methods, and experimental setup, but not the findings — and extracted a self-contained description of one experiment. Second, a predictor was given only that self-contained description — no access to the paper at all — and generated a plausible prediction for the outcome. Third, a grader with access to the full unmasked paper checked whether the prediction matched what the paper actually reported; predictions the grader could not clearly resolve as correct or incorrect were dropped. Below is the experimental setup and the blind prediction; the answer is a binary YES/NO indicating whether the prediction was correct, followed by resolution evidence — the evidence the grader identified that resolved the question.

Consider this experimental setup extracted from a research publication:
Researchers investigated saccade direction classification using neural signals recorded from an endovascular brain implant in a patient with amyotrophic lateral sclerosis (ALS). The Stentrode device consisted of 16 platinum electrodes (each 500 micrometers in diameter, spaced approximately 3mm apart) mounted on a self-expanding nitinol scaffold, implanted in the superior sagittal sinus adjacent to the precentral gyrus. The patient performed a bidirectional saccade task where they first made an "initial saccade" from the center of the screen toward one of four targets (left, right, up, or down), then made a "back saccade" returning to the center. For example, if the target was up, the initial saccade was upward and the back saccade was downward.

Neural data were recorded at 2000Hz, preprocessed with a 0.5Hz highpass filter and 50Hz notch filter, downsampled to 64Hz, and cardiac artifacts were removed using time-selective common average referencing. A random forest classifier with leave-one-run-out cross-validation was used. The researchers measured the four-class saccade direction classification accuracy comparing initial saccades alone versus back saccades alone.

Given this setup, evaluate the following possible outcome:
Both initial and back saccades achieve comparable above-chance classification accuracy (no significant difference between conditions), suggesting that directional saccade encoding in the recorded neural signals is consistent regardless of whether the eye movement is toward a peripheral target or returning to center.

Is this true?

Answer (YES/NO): NO